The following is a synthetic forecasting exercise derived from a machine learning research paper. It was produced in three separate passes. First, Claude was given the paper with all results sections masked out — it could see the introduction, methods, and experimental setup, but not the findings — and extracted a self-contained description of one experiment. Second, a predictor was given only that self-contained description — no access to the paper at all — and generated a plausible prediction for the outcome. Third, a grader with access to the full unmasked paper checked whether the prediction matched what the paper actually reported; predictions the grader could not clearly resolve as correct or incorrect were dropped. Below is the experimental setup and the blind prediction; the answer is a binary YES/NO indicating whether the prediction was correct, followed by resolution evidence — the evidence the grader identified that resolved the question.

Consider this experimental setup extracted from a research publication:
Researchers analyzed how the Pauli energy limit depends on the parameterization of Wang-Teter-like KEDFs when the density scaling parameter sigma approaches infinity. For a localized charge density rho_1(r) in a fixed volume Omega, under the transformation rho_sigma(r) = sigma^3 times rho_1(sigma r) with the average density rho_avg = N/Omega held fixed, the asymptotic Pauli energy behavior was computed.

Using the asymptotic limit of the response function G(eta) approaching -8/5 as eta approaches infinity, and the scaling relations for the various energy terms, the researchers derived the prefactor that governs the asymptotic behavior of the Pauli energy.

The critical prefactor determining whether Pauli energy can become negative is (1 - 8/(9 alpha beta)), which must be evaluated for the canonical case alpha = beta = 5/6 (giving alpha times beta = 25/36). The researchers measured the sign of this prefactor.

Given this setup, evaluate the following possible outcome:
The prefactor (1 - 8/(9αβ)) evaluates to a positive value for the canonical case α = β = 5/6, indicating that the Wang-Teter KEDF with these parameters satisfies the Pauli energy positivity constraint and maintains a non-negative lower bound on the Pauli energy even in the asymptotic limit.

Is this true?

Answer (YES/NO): NO